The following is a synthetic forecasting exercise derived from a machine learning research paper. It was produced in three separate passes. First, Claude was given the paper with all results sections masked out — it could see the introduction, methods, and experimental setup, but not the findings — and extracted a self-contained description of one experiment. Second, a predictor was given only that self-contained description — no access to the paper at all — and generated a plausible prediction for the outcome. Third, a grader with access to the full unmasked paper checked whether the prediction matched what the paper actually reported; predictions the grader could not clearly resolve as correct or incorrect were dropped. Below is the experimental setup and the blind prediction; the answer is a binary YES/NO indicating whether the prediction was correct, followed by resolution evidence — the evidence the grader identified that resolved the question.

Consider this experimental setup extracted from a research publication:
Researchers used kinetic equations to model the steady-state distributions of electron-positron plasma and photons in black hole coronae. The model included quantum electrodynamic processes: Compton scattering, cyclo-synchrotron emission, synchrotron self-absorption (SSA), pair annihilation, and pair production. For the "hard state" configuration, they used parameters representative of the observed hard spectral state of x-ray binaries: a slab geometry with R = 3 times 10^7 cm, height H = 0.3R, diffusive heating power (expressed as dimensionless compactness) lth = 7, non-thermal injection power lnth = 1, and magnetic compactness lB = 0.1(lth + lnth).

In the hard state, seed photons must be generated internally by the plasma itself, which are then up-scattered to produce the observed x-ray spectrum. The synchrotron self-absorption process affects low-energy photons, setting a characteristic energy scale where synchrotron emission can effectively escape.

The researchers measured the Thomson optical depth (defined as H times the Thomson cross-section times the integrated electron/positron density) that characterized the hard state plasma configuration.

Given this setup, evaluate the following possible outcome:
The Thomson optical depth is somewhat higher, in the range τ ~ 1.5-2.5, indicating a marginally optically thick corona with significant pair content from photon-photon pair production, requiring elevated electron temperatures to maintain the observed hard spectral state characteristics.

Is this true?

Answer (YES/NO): NO